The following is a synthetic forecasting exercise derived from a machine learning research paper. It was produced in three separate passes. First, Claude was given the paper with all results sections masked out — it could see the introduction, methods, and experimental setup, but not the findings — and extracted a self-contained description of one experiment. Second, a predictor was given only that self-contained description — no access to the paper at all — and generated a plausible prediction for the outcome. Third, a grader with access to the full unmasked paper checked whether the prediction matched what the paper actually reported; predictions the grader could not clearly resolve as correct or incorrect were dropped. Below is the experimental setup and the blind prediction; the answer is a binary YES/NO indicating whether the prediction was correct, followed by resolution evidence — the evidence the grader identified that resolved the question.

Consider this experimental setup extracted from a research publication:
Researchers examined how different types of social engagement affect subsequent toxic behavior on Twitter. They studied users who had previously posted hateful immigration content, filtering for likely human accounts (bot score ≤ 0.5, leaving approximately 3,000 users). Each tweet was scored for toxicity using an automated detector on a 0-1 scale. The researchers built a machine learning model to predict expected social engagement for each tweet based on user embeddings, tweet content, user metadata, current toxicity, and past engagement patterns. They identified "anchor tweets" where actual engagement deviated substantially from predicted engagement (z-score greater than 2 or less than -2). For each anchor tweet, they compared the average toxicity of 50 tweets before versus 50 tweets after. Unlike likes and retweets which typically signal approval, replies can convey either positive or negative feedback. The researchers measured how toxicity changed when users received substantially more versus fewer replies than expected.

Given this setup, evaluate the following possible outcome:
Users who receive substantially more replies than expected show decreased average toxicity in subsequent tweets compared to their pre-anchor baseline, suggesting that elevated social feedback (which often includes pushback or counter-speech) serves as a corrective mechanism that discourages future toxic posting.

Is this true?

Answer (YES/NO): YES